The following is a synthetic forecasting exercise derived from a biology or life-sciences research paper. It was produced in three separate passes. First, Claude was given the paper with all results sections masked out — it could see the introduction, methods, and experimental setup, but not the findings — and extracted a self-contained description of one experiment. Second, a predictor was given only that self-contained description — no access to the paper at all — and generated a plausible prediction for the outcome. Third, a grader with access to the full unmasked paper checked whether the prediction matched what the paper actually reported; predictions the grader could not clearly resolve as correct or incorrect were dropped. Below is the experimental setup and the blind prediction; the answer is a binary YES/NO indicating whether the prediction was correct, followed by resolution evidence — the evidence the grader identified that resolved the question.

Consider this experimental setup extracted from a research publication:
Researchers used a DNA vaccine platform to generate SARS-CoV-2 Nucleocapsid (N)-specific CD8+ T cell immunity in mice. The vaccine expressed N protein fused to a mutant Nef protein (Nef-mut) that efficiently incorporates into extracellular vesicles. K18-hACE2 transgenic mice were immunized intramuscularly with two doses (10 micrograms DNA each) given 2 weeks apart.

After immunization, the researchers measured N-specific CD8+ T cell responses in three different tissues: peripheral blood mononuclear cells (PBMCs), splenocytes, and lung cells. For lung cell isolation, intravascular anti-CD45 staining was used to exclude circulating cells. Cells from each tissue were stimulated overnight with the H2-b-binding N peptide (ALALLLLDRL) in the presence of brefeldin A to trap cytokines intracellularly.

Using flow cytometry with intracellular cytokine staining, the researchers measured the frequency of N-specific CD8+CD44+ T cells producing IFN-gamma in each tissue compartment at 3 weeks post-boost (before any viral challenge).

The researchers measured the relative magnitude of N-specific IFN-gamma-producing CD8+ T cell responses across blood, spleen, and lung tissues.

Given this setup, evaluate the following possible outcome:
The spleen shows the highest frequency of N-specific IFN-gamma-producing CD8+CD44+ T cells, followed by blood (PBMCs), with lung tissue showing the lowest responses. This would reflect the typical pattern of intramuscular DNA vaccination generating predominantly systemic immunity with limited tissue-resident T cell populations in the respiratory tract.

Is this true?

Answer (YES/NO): NO